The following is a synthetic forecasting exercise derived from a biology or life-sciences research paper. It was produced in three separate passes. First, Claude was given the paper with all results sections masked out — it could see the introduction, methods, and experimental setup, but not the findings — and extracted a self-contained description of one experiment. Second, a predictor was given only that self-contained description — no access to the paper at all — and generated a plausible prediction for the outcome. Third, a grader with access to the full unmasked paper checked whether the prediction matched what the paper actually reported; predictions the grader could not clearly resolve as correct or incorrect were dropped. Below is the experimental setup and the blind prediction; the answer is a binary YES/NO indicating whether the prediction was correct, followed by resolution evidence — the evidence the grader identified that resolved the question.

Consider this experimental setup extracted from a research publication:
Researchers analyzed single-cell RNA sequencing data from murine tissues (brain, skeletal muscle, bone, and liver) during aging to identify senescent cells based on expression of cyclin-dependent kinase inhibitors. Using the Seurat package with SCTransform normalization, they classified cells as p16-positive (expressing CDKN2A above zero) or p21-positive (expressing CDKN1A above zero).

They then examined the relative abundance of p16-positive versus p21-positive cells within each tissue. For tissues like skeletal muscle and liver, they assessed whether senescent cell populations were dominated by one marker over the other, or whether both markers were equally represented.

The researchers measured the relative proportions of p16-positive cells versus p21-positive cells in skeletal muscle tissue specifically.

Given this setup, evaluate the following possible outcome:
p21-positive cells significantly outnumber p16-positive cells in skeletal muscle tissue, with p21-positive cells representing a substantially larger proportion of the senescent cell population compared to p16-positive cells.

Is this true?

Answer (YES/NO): YES